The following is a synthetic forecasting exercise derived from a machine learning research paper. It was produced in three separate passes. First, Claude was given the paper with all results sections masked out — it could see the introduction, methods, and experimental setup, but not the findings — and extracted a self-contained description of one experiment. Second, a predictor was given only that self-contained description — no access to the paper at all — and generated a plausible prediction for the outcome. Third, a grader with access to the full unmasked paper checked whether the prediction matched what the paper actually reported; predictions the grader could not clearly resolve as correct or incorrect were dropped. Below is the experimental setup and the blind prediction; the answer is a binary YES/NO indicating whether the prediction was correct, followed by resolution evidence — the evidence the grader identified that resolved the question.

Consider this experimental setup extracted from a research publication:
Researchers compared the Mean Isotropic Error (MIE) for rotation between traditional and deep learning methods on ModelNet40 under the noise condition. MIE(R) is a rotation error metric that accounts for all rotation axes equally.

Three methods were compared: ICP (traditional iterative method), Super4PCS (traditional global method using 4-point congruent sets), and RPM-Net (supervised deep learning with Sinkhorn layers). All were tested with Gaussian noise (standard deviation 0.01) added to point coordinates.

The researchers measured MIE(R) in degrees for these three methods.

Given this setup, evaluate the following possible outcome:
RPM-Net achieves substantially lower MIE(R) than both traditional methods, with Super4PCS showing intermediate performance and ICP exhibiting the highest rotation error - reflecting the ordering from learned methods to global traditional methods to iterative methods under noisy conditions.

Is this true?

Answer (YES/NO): NO